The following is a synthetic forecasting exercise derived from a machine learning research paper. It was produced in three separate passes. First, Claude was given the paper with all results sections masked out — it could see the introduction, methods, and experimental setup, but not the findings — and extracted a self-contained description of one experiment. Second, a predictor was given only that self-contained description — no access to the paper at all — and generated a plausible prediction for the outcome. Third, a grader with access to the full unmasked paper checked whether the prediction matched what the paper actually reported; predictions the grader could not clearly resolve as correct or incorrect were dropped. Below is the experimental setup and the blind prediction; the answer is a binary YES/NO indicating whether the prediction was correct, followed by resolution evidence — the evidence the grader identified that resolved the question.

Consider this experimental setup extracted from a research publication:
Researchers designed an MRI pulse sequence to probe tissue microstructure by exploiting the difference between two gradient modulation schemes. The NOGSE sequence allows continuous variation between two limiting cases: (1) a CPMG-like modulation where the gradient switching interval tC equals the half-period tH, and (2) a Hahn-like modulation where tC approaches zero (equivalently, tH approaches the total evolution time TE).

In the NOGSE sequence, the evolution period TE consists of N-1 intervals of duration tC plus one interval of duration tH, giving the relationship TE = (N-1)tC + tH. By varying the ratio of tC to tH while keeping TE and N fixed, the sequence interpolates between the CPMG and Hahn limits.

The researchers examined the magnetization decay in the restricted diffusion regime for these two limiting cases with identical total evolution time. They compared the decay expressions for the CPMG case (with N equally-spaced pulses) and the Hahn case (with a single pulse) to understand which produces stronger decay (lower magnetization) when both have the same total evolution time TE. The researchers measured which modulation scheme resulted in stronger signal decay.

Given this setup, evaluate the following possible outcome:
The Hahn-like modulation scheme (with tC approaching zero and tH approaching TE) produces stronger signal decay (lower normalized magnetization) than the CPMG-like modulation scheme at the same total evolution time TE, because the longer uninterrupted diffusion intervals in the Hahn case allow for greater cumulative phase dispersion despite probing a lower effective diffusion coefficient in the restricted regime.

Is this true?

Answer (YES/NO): YES